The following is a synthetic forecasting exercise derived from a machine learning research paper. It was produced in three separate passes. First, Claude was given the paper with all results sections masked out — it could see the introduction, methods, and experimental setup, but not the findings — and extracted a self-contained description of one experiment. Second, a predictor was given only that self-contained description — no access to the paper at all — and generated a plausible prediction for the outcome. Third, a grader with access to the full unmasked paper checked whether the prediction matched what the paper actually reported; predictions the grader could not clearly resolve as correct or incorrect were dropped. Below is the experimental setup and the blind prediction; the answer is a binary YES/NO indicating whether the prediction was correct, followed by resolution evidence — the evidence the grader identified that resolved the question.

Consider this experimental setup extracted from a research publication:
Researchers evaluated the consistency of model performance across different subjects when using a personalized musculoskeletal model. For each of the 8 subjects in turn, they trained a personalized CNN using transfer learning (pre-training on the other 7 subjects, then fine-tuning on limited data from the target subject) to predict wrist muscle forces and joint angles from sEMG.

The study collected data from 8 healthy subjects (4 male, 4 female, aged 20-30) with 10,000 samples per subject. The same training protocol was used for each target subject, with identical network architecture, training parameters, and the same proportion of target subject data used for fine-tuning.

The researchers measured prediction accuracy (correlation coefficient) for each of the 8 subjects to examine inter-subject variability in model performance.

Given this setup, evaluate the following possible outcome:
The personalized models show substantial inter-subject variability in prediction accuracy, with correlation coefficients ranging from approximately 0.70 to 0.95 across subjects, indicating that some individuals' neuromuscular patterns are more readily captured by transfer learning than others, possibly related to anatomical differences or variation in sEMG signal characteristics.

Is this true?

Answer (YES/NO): NO